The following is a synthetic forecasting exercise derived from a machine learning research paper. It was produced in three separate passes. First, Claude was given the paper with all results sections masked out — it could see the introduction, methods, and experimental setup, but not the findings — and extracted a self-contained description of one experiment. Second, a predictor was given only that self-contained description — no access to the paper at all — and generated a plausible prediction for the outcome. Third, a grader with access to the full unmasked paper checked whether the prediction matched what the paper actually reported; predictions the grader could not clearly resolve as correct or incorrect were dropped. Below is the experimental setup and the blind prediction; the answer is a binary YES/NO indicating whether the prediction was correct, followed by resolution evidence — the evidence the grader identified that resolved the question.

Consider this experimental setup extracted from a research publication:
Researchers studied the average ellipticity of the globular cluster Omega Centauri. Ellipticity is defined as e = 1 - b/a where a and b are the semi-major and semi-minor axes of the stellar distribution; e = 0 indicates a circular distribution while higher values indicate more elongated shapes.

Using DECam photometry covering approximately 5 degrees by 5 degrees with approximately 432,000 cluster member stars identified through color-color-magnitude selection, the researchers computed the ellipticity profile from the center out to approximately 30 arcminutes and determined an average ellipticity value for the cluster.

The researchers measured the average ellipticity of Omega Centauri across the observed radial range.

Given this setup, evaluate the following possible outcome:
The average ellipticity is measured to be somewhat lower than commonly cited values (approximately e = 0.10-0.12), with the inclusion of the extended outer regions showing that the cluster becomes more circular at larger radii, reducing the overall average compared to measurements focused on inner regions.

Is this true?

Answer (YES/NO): YES